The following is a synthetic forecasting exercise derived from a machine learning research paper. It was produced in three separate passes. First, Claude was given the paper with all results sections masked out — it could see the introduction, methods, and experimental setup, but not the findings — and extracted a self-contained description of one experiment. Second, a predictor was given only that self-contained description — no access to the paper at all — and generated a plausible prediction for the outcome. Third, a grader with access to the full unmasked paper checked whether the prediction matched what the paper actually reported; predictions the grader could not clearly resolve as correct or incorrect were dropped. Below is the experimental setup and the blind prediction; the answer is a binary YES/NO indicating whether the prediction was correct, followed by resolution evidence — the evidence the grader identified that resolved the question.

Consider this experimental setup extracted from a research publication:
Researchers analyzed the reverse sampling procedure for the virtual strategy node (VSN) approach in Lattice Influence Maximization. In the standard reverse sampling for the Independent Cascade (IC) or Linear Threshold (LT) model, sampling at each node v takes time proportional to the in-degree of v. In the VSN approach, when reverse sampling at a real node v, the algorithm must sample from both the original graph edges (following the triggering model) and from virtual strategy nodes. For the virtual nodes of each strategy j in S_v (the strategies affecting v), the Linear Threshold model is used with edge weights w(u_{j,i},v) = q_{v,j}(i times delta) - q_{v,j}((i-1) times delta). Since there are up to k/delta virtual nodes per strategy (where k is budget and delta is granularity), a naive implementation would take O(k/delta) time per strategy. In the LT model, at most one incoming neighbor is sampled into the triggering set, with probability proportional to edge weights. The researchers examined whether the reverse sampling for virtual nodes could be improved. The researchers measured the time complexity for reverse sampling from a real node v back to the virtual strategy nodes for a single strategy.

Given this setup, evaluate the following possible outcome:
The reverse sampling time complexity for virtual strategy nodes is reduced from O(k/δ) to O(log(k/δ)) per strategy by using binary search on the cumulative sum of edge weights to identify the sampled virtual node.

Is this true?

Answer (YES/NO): YES